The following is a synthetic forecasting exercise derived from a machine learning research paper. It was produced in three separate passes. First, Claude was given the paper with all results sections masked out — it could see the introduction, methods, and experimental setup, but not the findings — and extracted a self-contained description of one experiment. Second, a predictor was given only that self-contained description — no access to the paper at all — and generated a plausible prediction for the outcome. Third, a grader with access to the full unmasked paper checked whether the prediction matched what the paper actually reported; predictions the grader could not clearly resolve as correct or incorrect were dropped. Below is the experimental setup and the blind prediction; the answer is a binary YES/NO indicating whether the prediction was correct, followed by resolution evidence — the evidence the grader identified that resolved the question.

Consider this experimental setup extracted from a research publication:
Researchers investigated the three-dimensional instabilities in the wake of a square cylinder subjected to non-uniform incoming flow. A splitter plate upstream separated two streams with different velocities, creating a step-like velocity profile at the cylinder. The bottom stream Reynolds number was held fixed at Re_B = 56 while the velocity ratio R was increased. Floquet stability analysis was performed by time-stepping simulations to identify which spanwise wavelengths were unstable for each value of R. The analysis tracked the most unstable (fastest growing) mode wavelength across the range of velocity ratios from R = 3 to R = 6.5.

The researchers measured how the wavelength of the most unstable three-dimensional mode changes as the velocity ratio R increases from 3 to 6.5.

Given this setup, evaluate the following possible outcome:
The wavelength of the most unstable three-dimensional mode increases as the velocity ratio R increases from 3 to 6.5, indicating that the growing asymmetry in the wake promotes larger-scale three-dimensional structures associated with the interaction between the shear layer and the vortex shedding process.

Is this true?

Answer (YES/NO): NO